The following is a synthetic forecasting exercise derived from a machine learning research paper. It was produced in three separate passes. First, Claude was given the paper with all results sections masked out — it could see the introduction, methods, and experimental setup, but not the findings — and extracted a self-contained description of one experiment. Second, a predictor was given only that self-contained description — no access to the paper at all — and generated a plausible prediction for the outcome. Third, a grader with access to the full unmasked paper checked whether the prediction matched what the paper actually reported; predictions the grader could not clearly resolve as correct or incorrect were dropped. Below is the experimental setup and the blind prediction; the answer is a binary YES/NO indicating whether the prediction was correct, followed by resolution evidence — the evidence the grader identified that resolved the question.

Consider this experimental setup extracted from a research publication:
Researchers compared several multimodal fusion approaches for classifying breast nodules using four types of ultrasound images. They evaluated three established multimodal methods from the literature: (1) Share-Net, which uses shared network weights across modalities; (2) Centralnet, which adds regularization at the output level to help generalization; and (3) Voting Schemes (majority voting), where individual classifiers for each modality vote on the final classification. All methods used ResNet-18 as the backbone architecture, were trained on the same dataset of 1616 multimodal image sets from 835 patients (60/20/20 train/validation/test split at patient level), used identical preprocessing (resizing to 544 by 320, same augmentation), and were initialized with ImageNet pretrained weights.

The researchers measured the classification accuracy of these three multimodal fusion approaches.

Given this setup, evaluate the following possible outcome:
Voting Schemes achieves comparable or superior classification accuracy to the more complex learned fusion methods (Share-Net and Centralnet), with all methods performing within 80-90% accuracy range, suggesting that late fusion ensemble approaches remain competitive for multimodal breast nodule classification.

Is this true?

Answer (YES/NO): NO